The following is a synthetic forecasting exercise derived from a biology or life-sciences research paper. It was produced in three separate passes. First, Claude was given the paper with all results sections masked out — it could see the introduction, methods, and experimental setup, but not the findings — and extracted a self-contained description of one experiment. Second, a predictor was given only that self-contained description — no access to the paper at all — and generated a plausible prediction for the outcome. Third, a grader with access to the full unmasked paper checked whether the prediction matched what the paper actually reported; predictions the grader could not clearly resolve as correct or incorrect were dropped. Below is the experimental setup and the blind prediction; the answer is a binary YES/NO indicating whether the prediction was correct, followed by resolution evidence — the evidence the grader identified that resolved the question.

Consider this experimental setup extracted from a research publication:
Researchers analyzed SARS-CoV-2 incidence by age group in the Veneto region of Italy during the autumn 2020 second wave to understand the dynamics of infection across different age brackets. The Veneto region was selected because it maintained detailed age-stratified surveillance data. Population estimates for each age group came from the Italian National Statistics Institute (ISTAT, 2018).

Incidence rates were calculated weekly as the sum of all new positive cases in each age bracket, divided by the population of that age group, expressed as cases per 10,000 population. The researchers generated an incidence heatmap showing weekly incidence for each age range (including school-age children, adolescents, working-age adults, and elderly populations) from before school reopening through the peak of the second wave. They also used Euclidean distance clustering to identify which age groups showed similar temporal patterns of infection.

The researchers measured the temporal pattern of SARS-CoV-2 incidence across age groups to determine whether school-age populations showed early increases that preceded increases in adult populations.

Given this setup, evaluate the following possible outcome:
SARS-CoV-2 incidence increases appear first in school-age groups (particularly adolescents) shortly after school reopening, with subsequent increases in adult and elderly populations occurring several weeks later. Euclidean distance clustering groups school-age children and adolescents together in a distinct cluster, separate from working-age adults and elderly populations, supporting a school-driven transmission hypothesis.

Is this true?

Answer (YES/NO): NO